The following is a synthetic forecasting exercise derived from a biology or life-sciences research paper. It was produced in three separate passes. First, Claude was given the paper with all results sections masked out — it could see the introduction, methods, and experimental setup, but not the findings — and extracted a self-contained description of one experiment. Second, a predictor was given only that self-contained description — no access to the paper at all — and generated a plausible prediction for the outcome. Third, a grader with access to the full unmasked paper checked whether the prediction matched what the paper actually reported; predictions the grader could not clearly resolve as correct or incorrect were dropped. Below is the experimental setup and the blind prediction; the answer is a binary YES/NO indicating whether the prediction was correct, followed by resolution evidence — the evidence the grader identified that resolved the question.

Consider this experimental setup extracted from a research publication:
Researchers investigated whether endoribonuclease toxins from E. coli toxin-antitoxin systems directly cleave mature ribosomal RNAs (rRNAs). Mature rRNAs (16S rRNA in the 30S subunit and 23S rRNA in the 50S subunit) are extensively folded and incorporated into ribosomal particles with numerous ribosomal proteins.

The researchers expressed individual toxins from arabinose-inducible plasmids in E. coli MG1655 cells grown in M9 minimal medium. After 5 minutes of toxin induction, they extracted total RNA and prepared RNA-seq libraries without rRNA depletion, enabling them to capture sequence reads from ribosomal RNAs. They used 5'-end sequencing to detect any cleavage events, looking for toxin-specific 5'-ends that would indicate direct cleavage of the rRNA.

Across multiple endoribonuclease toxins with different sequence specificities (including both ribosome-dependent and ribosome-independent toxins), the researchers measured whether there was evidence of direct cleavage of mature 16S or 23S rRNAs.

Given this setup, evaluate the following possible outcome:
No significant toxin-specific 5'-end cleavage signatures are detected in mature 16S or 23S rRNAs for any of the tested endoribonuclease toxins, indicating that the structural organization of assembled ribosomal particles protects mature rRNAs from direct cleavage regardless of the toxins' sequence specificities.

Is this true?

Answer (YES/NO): YES